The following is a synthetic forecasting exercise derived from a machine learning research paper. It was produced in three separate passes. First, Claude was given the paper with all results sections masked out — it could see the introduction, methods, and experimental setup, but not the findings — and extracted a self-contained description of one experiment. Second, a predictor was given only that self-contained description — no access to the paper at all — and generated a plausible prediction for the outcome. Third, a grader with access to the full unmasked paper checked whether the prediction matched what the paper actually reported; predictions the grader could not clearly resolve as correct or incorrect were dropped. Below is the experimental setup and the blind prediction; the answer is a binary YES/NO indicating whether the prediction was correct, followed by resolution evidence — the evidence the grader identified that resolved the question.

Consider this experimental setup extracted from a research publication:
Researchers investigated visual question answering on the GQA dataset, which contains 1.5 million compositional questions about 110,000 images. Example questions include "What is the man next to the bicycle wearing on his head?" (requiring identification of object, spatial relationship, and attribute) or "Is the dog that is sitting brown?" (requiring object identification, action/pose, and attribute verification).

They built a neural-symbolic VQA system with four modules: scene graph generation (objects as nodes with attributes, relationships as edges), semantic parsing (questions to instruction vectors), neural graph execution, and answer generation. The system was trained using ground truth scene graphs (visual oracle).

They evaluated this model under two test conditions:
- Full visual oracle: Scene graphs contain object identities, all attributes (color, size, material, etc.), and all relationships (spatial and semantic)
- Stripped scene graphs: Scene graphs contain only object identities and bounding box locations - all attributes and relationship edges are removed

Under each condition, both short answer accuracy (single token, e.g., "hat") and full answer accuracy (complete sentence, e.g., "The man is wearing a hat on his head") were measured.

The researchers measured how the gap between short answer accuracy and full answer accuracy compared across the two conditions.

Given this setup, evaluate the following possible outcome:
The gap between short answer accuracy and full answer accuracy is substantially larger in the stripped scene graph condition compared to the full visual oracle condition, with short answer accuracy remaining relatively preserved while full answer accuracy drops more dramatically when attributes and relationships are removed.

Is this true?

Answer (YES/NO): NO